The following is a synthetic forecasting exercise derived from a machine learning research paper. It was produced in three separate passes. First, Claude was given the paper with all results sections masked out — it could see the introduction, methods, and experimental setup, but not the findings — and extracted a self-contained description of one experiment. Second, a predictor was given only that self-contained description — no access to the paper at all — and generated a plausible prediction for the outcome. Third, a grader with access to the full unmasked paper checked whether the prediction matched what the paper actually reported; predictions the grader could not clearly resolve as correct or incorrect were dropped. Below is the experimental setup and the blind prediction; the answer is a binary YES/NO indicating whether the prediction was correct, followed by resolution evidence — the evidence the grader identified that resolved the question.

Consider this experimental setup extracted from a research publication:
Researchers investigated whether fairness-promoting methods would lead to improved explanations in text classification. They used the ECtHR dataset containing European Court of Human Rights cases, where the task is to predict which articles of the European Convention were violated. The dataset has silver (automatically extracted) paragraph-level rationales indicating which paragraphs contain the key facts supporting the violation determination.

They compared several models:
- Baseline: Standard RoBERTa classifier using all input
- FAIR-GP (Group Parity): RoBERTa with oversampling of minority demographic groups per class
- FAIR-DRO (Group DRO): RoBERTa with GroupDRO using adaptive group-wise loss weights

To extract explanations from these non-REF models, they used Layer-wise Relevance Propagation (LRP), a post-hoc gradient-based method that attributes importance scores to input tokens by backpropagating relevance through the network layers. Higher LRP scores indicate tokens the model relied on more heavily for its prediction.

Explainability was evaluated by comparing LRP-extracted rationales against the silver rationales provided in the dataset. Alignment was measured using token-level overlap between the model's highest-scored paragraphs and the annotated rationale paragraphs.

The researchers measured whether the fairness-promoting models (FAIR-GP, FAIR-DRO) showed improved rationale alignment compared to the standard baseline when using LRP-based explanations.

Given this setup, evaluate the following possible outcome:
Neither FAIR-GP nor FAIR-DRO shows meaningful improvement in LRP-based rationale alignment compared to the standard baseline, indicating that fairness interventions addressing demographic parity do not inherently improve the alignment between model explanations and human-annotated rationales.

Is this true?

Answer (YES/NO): YES